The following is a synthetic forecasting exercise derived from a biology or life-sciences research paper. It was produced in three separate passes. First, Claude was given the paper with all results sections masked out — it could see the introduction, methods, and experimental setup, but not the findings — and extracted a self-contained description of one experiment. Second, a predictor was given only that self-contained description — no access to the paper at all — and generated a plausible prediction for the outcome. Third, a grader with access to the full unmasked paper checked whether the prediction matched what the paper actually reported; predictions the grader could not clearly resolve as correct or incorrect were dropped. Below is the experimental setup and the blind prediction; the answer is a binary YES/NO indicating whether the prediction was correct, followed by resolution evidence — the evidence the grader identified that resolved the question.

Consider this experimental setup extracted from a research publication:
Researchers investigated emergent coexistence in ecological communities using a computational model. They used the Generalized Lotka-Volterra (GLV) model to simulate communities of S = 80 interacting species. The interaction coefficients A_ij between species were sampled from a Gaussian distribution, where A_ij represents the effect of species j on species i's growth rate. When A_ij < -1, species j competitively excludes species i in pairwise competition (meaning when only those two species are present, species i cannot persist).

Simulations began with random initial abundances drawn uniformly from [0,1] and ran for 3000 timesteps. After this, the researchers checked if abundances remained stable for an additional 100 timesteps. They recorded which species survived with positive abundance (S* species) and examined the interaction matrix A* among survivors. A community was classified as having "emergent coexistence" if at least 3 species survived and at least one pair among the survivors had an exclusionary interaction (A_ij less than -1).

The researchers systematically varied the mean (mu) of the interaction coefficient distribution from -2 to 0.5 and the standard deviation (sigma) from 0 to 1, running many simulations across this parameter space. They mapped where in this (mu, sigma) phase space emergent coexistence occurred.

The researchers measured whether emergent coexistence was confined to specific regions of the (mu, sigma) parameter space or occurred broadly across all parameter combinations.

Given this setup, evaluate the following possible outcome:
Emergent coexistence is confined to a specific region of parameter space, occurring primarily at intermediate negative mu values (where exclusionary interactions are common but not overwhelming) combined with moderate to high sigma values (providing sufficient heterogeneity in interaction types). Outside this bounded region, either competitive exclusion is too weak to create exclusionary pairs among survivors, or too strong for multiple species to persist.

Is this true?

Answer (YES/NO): YES